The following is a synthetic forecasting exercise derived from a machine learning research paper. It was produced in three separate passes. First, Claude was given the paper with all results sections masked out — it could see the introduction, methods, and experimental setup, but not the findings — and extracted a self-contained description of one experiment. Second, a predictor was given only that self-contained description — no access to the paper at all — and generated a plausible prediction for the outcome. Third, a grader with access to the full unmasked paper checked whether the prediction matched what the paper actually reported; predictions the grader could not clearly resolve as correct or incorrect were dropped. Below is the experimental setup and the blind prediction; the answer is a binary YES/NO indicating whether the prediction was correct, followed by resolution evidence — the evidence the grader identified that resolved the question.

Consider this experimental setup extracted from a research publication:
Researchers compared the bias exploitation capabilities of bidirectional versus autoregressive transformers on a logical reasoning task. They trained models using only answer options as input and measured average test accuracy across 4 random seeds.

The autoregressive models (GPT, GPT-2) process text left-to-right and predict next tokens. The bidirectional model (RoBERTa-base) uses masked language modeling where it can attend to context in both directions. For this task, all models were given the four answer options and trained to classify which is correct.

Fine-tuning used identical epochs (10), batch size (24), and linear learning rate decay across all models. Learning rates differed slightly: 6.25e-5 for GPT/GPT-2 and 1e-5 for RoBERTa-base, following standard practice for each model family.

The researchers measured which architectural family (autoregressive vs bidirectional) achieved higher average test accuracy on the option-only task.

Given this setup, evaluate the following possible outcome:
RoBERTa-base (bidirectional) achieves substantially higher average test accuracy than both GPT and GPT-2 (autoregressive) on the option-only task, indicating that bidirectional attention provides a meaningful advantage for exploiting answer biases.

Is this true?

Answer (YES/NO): NO